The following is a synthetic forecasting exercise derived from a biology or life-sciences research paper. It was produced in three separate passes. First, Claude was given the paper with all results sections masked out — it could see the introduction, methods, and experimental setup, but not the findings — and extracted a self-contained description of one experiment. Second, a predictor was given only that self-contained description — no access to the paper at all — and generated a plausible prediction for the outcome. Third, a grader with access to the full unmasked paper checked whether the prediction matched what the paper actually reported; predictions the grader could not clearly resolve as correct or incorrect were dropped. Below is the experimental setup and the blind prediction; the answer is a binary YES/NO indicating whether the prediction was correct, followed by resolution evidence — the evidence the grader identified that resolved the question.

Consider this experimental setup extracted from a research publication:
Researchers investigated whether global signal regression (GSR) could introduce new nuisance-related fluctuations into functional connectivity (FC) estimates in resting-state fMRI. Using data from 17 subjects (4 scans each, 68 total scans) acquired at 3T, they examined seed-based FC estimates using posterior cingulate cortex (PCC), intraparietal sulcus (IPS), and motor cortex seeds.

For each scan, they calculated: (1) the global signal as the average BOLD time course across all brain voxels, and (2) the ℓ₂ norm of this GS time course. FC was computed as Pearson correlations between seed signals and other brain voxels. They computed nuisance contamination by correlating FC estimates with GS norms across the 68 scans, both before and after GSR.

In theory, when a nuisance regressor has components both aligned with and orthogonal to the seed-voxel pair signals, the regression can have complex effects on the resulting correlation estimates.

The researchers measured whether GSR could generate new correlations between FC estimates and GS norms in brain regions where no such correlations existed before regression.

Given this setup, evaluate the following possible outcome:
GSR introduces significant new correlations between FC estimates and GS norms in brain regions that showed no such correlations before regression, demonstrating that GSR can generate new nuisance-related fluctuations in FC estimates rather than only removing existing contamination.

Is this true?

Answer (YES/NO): YES